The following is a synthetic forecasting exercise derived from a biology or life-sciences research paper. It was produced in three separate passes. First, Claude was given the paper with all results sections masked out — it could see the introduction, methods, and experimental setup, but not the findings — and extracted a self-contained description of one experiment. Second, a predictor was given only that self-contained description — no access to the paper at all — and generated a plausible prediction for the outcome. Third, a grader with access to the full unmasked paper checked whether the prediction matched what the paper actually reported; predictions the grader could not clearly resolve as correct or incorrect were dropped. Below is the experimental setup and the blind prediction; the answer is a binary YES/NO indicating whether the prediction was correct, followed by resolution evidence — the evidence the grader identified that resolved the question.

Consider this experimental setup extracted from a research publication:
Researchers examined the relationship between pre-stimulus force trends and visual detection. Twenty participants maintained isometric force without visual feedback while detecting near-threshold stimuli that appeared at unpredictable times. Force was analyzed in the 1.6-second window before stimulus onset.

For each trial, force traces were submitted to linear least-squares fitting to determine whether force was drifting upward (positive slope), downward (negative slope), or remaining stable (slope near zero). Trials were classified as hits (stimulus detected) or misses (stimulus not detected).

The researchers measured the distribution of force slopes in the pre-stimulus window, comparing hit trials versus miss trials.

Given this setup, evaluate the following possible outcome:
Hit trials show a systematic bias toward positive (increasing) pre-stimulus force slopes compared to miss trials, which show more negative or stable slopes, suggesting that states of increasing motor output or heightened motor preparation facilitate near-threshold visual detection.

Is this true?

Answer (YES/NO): NO